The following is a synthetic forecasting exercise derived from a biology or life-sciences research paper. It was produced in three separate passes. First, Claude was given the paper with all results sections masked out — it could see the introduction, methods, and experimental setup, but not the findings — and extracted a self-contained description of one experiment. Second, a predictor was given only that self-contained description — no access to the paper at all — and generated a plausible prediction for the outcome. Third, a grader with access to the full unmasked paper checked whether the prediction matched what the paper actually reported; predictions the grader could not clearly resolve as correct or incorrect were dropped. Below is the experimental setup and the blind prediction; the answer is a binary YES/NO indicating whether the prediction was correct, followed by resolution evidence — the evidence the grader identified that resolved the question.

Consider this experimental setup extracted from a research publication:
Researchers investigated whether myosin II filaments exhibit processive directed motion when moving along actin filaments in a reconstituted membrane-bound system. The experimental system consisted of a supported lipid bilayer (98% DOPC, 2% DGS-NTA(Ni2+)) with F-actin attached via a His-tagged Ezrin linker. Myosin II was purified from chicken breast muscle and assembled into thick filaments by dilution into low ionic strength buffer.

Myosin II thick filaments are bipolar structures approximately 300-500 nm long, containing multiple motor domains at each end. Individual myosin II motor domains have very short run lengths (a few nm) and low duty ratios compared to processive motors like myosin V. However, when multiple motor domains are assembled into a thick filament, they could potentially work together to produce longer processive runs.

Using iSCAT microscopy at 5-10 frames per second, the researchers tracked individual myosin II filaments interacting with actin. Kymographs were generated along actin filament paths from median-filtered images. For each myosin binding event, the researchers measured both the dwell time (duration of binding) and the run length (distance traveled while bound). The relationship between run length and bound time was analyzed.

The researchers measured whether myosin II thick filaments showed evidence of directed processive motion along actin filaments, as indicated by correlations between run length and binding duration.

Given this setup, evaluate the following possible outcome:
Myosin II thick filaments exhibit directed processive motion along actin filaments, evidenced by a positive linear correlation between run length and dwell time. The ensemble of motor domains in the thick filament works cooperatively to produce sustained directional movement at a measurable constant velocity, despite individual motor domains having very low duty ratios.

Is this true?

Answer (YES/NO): NO